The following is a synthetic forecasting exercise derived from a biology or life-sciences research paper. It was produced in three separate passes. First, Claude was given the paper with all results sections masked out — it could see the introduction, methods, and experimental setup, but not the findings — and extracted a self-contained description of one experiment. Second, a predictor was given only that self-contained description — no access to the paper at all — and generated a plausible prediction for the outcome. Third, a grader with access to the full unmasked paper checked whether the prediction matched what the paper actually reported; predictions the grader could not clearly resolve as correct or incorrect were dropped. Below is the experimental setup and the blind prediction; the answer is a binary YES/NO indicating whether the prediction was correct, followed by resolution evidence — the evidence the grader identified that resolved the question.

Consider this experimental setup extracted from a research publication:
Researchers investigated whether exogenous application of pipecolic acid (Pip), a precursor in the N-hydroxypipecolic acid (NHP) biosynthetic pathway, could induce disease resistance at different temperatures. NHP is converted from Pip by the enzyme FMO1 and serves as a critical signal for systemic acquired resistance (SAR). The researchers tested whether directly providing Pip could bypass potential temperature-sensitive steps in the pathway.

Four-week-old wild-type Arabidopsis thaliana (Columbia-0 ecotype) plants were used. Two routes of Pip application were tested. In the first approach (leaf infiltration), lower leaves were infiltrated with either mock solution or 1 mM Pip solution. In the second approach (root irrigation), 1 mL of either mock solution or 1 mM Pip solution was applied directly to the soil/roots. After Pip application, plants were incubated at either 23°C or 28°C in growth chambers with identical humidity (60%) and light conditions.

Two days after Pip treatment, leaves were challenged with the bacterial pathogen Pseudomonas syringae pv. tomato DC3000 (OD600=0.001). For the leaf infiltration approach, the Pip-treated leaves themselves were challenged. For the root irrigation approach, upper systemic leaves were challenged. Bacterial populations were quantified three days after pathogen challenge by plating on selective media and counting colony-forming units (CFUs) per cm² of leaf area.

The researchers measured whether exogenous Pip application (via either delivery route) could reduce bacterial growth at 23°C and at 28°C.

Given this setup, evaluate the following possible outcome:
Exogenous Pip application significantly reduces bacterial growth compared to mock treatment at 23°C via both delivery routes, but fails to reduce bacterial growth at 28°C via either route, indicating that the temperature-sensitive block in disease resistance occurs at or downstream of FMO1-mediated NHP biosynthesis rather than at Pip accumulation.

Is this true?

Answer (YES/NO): NO